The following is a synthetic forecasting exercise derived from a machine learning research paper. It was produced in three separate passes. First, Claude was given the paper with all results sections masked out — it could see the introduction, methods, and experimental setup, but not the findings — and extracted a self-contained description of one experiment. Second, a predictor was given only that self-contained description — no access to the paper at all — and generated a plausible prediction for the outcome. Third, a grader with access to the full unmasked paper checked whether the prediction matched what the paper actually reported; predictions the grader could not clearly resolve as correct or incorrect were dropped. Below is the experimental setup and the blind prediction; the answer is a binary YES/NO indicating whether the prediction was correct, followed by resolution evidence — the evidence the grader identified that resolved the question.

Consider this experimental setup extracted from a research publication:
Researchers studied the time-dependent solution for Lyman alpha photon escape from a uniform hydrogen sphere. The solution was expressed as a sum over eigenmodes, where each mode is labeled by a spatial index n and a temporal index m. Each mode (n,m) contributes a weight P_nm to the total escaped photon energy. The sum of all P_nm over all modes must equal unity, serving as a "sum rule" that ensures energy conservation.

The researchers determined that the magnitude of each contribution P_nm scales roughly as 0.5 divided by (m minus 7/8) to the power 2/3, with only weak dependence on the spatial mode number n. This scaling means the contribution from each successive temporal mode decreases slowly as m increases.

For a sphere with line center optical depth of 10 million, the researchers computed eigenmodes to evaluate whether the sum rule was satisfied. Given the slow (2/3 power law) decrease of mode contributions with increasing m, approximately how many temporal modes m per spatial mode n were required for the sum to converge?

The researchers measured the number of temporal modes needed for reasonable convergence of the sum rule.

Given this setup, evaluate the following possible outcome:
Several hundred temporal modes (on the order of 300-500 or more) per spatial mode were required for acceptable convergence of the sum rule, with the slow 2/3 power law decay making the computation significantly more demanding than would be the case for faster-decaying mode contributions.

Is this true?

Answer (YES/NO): YES